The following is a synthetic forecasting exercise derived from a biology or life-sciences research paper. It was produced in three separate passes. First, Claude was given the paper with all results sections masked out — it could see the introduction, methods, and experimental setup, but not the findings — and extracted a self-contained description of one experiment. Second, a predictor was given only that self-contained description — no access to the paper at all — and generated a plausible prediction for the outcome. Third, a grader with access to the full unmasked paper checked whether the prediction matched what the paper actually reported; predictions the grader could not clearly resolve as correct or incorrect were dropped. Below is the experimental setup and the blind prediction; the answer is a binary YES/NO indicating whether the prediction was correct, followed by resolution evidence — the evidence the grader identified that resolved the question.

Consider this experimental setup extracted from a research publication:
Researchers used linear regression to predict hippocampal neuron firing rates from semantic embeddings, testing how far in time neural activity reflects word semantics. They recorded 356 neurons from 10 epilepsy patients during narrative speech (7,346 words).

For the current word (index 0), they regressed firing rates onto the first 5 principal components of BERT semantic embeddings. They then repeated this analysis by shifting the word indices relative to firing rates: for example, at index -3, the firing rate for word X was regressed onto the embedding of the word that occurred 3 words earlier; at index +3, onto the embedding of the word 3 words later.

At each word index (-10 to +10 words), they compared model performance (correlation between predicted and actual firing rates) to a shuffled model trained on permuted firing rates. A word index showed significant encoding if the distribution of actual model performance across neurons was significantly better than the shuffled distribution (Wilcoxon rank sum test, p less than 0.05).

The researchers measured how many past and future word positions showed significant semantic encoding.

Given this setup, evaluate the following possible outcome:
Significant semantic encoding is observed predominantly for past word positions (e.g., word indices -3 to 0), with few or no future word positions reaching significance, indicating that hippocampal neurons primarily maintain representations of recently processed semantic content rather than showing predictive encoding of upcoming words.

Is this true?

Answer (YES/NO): NO